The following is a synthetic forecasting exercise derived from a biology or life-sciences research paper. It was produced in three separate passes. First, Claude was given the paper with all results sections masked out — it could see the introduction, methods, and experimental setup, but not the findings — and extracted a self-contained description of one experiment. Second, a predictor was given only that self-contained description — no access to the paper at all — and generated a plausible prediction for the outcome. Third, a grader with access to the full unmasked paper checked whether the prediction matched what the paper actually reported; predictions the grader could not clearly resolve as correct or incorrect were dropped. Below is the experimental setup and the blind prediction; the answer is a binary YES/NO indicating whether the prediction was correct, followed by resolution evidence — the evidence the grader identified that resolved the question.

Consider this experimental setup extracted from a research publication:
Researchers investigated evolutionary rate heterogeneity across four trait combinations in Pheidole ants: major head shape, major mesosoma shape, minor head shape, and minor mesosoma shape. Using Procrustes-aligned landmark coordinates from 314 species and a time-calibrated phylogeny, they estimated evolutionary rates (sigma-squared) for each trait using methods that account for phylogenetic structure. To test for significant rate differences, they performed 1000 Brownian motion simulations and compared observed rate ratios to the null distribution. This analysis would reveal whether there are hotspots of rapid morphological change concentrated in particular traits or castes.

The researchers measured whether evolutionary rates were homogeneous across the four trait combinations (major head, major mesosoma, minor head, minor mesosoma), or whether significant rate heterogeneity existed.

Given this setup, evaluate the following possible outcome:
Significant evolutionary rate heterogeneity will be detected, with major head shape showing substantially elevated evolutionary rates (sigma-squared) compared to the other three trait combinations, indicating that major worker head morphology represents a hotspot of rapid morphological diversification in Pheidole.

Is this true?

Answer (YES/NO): NO